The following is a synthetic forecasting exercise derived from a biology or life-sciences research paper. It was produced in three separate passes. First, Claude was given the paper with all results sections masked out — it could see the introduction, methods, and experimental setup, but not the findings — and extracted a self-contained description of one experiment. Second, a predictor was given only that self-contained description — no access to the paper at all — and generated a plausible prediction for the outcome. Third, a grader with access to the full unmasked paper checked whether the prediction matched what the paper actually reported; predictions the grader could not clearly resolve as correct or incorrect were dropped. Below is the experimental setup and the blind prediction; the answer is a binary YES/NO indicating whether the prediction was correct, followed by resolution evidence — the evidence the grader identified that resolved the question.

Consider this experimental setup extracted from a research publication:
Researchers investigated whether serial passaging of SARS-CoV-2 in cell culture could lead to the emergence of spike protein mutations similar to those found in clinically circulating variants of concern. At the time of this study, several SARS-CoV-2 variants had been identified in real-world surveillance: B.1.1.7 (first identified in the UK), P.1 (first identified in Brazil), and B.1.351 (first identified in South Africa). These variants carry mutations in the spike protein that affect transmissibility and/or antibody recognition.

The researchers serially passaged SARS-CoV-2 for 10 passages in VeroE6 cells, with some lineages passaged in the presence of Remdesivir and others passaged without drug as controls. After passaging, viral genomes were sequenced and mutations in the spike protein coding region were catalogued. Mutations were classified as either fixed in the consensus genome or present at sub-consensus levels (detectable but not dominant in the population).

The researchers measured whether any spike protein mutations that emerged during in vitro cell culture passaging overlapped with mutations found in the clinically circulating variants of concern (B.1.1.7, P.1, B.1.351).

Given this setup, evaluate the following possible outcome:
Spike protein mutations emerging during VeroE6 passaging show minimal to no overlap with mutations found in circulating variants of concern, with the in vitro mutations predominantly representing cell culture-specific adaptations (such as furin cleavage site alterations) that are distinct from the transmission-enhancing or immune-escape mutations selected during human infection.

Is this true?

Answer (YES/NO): NO